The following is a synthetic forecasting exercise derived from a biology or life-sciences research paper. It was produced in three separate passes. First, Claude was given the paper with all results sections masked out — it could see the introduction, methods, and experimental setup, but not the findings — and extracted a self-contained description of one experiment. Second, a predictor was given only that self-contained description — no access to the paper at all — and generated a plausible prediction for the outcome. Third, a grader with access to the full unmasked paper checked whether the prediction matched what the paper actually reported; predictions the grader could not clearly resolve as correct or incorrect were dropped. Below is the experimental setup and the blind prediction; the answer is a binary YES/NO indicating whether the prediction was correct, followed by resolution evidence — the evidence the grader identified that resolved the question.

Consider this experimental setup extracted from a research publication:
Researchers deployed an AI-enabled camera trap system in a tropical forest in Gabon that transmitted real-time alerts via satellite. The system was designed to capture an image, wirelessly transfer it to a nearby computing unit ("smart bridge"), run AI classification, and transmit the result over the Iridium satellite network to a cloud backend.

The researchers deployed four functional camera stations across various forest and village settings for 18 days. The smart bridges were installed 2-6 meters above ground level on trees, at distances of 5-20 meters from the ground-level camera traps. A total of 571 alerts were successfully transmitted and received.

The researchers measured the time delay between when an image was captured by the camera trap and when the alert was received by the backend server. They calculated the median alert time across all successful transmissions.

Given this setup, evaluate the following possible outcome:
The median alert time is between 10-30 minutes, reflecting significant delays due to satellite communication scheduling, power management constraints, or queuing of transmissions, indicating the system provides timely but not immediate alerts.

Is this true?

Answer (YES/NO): NO